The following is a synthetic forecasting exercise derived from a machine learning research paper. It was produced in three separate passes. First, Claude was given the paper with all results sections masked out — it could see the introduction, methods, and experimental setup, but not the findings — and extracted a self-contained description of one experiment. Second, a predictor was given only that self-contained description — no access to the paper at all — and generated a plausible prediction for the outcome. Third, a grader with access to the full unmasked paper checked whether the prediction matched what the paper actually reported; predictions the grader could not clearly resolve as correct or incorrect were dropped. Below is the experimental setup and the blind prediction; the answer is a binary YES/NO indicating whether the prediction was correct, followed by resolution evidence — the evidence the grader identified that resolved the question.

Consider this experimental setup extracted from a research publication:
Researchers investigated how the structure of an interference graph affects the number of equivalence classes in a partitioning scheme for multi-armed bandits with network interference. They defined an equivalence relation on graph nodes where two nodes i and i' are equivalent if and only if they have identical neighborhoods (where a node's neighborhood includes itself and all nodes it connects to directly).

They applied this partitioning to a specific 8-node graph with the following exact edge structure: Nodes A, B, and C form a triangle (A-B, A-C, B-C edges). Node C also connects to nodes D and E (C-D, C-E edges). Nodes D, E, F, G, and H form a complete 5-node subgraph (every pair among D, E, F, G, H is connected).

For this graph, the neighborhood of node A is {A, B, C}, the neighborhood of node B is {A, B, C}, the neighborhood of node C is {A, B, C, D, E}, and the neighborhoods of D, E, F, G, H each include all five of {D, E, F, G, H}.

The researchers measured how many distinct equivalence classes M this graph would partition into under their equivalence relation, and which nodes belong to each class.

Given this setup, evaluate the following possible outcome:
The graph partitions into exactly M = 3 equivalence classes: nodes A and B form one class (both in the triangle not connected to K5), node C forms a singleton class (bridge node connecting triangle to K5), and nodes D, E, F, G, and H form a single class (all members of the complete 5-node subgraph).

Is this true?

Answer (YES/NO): NO